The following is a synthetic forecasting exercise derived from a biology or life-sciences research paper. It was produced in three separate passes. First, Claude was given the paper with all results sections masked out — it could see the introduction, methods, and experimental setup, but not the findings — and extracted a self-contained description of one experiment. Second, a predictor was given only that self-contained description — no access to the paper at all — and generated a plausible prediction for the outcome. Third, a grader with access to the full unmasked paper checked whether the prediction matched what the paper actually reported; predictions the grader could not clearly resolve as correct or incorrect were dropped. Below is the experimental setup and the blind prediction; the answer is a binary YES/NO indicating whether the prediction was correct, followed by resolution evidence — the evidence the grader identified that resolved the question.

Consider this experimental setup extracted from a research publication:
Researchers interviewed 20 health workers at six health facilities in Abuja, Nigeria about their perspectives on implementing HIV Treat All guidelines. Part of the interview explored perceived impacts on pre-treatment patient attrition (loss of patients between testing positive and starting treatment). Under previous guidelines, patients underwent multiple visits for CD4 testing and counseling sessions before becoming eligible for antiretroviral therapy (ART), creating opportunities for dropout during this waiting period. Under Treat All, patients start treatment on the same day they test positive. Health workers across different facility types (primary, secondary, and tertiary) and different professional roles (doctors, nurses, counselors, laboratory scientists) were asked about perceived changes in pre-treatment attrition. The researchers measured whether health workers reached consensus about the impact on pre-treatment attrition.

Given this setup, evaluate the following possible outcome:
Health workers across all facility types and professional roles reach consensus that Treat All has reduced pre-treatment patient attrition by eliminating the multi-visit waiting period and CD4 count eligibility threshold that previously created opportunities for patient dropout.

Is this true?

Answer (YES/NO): YES